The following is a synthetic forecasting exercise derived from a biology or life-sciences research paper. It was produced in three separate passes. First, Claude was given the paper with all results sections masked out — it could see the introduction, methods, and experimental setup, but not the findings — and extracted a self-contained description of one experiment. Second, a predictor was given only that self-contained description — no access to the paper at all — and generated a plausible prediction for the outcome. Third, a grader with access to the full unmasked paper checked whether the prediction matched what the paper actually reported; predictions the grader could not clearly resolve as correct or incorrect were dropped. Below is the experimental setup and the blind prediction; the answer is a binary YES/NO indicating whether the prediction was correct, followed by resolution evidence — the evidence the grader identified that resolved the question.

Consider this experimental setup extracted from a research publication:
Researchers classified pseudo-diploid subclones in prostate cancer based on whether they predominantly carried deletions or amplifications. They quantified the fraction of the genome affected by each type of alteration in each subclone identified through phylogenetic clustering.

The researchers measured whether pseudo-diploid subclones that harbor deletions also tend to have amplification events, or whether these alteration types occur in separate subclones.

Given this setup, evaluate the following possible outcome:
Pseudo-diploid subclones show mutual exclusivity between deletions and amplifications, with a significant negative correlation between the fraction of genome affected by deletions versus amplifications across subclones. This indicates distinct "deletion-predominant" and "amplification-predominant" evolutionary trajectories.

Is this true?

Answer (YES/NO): YES